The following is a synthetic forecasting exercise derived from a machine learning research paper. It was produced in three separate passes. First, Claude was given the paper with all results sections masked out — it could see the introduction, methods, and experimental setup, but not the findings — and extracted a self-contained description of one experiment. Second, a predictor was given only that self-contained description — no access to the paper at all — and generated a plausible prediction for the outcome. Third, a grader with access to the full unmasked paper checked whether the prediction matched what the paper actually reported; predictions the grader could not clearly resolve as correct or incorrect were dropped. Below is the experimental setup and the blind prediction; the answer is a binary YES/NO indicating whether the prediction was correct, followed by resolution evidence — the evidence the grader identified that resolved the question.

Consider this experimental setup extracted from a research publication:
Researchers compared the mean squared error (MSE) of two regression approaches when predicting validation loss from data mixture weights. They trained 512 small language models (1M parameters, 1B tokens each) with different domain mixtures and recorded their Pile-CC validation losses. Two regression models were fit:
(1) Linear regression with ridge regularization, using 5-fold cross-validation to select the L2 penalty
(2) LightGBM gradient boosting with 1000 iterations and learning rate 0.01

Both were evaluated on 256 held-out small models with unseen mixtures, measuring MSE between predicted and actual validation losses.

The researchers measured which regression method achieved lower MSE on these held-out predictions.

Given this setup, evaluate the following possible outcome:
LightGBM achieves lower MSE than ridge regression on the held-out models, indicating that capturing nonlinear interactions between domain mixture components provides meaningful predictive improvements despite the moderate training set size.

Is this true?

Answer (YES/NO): YES